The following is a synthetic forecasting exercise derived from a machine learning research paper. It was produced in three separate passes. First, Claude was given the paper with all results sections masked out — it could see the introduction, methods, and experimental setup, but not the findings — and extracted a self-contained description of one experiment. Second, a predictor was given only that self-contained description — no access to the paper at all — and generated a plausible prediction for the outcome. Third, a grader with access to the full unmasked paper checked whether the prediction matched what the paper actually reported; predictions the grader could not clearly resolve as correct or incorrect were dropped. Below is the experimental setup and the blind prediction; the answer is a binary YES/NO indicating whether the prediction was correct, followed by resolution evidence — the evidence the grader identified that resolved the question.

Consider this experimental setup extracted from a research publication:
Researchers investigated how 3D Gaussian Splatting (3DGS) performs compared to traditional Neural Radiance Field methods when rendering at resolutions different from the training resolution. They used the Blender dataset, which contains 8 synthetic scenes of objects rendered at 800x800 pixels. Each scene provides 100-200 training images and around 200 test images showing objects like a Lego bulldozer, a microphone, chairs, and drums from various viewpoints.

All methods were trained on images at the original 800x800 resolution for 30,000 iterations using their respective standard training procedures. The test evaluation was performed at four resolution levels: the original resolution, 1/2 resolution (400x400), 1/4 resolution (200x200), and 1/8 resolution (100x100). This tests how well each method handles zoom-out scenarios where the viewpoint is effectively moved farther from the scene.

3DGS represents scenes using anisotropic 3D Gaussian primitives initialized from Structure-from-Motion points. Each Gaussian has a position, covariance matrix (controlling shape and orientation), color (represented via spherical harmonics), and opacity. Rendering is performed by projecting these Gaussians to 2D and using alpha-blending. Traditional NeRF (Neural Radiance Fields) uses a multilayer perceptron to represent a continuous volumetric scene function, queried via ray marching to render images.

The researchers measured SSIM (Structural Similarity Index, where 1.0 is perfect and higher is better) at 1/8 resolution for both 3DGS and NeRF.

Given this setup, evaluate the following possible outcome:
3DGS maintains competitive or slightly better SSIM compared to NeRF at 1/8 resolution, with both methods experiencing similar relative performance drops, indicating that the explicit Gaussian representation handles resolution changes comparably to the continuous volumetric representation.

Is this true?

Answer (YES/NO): NO